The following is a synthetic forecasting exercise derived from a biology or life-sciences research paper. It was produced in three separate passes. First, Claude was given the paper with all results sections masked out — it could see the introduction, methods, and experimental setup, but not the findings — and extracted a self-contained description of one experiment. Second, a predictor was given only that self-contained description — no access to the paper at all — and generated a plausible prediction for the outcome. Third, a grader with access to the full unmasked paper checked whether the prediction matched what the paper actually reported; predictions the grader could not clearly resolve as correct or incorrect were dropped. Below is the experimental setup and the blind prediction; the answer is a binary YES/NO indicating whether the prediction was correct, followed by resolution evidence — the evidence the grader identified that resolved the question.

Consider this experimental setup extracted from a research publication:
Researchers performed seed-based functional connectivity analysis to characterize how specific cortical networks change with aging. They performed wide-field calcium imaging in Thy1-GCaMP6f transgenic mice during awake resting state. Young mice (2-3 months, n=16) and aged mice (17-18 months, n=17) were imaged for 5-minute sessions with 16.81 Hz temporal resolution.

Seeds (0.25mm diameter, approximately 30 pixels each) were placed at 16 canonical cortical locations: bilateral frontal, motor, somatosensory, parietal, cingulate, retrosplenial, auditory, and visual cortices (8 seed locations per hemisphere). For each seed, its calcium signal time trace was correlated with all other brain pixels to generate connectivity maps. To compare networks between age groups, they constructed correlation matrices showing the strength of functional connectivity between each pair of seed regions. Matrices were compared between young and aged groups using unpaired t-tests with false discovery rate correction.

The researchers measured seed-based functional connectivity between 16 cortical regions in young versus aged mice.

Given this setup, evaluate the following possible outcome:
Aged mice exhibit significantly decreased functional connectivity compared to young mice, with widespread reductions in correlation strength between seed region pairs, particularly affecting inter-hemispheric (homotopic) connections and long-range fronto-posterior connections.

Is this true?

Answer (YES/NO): NO